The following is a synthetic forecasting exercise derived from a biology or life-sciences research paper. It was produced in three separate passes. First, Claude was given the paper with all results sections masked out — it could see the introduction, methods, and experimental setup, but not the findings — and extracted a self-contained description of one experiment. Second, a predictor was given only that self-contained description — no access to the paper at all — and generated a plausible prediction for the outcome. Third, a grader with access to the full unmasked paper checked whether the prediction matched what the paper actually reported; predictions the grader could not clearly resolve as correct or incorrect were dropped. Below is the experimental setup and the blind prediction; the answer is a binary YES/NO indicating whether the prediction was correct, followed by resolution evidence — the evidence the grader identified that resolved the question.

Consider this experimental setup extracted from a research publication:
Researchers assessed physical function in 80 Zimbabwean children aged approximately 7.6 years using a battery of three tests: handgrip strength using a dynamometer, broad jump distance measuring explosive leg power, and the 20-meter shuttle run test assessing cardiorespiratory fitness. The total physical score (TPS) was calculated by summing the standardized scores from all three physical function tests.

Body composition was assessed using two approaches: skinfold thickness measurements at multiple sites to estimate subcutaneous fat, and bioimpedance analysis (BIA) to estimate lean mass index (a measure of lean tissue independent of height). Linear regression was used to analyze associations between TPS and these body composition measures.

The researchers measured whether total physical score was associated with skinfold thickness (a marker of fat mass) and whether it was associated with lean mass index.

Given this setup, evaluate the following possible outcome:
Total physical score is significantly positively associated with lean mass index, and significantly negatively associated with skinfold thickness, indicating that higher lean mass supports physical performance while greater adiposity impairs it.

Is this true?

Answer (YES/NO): NO